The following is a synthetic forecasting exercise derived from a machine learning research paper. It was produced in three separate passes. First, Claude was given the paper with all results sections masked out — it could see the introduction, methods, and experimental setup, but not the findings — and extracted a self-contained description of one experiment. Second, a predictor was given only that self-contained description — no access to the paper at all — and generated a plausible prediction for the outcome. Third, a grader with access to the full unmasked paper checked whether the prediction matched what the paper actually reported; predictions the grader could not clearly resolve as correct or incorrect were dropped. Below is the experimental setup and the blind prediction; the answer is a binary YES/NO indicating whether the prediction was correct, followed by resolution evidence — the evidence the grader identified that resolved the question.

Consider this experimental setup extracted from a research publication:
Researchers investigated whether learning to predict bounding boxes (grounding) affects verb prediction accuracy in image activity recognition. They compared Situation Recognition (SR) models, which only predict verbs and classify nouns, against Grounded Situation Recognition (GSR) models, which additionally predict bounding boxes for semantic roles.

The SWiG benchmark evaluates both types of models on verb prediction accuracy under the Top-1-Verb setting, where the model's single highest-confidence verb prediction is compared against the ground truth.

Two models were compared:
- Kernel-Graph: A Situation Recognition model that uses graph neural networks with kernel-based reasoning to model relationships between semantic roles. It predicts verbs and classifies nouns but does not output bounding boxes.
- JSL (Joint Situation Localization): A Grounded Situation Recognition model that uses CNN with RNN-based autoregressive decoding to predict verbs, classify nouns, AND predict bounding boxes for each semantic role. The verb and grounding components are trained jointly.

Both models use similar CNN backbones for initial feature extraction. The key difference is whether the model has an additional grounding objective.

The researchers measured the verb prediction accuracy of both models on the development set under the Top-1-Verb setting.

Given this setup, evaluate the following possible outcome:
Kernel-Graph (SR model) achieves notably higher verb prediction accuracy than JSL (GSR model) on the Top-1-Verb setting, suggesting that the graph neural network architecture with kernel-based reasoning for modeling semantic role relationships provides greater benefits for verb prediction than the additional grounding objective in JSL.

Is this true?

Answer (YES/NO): YES